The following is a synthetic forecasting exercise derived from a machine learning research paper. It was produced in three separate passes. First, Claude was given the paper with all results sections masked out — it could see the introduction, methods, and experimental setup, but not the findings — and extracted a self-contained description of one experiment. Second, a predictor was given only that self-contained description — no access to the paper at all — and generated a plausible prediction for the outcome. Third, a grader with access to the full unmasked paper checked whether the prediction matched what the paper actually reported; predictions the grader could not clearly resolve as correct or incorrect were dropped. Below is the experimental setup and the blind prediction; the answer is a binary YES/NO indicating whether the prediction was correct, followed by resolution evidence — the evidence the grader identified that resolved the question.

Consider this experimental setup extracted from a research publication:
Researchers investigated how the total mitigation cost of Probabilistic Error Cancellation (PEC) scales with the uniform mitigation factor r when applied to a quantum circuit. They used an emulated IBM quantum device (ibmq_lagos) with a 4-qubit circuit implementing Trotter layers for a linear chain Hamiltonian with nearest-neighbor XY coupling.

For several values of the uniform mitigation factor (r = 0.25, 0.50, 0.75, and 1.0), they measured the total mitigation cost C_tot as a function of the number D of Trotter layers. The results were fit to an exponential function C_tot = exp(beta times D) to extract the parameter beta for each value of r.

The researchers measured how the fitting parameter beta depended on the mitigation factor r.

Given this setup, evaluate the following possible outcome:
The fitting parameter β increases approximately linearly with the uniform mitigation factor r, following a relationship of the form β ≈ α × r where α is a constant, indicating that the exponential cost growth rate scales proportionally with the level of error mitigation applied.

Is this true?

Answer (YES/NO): YES